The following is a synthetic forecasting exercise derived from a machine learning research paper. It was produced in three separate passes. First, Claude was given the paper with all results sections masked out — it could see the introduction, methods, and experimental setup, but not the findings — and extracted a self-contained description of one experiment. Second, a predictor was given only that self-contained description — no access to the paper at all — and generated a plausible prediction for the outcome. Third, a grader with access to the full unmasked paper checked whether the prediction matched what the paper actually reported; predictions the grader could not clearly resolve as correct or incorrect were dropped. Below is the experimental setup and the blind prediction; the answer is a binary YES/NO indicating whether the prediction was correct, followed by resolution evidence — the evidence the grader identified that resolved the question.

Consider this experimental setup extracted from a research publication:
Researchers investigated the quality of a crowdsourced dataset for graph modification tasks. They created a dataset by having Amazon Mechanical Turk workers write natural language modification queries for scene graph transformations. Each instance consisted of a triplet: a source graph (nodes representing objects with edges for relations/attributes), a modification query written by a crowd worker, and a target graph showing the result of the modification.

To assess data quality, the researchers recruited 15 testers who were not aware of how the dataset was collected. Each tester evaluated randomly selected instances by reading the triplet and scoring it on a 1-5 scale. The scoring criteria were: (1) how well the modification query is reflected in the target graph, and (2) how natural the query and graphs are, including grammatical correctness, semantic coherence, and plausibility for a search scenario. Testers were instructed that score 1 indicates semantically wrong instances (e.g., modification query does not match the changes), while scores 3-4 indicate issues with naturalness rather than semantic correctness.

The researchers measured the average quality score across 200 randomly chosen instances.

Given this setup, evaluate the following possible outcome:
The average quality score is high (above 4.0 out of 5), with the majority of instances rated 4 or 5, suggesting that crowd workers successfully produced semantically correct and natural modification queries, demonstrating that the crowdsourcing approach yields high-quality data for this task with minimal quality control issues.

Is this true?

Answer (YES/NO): NO